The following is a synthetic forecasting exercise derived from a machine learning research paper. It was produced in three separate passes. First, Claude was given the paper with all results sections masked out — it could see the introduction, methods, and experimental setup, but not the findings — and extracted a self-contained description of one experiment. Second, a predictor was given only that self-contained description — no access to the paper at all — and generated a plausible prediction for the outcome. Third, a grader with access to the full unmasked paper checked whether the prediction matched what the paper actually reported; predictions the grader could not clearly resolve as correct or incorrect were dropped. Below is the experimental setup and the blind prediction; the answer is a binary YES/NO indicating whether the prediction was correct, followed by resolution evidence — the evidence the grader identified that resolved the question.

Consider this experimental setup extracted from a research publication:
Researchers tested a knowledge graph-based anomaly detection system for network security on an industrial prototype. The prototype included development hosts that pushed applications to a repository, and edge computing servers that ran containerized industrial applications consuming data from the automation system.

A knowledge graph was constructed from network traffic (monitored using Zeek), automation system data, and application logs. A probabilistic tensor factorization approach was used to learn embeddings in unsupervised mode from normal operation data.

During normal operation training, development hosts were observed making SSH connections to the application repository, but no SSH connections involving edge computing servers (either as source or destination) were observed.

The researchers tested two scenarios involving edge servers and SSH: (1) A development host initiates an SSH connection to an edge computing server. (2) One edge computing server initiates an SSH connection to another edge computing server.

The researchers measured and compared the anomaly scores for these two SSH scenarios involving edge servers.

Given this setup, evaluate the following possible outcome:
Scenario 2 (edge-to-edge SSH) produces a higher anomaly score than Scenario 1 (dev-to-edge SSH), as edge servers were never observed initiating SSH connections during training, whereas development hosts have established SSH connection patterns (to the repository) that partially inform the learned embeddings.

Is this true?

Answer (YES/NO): YES